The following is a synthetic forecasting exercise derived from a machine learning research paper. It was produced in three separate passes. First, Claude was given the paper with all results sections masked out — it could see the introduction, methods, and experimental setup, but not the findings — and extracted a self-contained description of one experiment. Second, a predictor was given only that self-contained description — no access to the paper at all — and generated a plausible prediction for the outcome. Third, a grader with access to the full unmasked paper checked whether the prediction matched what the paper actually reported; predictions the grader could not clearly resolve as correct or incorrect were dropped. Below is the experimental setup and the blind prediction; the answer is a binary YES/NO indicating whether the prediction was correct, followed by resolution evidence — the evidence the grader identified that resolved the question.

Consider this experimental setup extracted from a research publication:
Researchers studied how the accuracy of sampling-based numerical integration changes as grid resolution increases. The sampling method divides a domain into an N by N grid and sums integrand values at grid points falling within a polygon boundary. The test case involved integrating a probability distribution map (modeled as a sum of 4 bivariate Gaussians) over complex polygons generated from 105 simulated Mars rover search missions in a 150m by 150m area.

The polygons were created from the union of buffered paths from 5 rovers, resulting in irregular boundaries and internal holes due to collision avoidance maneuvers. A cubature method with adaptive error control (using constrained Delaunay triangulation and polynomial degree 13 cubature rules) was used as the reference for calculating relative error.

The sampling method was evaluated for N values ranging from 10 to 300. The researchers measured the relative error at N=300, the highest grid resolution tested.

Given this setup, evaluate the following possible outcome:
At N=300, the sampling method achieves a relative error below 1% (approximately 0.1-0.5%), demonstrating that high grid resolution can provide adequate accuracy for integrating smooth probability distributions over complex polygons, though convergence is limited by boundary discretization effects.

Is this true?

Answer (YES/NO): NO